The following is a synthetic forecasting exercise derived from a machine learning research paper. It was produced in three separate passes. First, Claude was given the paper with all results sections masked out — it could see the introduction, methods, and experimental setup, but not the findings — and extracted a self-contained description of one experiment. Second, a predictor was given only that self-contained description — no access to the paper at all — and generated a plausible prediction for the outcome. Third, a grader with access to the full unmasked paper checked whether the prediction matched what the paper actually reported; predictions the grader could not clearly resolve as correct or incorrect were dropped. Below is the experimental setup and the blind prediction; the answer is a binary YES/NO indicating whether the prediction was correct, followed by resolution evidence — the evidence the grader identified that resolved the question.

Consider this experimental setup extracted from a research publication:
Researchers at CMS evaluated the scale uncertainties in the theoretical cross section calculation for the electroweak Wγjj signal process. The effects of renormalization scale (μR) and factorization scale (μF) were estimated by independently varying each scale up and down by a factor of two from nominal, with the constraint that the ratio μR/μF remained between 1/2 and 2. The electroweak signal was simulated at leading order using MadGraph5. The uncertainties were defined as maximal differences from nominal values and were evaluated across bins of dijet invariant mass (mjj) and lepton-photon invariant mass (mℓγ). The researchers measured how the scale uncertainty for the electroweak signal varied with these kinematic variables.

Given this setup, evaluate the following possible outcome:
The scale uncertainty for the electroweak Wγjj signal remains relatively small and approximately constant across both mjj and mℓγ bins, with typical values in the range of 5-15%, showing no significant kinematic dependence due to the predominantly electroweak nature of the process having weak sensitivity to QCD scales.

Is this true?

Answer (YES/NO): NO